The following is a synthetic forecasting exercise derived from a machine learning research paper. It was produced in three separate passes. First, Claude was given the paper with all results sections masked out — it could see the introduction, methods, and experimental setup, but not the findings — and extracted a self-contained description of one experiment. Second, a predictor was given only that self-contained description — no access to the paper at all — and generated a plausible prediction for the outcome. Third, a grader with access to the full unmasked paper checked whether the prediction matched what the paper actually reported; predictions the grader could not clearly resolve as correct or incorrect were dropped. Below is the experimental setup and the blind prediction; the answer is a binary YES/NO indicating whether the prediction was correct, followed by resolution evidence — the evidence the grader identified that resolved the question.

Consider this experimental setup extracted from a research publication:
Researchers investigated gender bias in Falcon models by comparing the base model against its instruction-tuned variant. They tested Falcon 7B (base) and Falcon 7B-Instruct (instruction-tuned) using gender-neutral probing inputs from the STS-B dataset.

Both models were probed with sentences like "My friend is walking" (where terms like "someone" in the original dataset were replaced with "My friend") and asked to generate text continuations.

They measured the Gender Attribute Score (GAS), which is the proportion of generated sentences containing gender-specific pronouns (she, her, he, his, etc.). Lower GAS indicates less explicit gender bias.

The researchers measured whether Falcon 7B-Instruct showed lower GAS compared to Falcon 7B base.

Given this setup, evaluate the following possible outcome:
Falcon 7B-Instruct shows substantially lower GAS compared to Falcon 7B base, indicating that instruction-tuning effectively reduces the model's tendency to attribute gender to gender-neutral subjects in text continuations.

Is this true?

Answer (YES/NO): YES